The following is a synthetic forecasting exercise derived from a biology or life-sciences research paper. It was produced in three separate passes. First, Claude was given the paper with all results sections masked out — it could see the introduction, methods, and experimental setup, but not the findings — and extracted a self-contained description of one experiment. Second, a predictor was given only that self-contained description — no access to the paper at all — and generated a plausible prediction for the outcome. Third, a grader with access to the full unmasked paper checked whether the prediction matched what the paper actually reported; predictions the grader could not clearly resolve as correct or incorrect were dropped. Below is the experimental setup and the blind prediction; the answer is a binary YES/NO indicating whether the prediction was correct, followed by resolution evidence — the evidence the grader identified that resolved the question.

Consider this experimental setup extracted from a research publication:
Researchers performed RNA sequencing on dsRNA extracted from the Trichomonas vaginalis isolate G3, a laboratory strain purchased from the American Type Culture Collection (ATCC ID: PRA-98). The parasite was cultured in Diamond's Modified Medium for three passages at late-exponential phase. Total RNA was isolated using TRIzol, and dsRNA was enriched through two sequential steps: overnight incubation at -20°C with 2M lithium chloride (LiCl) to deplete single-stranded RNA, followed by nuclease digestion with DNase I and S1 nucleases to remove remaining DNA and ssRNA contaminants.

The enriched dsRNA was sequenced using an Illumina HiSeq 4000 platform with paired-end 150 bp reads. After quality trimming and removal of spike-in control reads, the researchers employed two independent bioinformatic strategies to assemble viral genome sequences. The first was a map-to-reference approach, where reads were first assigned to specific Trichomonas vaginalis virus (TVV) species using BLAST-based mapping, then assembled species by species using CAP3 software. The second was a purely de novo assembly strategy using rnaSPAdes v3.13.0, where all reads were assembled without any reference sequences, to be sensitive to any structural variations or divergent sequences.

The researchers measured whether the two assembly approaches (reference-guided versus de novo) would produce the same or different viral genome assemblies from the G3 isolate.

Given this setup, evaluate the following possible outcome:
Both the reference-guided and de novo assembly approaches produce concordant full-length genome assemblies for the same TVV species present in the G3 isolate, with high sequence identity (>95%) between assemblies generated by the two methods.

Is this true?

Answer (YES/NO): YES